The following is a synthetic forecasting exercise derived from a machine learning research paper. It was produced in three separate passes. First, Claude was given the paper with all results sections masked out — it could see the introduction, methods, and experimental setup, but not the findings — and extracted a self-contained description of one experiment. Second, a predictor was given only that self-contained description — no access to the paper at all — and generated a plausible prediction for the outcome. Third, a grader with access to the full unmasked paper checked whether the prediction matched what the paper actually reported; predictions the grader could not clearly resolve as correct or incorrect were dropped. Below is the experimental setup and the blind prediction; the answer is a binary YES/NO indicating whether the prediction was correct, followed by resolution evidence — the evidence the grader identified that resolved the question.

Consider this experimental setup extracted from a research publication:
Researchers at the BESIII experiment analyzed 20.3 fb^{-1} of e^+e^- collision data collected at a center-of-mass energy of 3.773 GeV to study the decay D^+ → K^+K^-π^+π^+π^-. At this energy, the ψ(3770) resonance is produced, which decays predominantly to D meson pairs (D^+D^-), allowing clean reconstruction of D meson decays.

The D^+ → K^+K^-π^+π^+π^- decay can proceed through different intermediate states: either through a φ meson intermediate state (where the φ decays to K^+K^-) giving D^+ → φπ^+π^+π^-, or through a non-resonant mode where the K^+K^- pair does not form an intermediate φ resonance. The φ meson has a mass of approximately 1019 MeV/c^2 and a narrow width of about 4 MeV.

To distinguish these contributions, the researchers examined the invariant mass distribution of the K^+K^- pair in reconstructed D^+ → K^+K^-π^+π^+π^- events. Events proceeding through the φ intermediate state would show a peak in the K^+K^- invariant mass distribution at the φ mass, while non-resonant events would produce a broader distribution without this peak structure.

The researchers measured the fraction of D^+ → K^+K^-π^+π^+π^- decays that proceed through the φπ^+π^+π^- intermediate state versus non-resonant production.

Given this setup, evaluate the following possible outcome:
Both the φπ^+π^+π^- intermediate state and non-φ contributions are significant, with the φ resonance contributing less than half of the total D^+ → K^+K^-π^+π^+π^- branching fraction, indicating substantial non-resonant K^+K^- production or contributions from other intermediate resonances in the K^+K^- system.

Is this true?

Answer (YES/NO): YES